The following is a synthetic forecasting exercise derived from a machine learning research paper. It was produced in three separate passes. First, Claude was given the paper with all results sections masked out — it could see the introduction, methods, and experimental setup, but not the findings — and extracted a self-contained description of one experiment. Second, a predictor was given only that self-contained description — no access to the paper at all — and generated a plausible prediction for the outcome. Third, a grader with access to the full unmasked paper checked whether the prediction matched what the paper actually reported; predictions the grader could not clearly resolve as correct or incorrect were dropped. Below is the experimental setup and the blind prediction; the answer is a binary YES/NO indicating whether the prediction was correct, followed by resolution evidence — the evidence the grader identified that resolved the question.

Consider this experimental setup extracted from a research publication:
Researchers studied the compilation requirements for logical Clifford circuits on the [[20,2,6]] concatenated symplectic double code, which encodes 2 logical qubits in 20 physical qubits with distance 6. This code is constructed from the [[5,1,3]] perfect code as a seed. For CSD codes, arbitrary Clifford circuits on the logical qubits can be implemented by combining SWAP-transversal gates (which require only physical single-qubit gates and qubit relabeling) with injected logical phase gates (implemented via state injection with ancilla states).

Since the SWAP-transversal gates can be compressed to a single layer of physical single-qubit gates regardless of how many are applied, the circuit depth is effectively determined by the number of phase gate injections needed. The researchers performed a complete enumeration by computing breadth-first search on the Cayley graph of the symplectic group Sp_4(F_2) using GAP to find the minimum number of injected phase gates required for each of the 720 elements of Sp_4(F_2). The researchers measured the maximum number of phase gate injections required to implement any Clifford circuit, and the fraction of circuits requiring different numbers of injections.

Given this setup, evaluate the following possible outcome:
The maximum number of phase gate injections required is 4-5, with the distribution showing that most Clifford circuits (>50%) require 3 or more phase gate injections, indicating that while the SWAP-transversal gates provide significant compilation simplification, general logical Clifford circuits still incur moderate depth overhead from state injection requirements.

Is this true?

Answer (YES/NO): NO